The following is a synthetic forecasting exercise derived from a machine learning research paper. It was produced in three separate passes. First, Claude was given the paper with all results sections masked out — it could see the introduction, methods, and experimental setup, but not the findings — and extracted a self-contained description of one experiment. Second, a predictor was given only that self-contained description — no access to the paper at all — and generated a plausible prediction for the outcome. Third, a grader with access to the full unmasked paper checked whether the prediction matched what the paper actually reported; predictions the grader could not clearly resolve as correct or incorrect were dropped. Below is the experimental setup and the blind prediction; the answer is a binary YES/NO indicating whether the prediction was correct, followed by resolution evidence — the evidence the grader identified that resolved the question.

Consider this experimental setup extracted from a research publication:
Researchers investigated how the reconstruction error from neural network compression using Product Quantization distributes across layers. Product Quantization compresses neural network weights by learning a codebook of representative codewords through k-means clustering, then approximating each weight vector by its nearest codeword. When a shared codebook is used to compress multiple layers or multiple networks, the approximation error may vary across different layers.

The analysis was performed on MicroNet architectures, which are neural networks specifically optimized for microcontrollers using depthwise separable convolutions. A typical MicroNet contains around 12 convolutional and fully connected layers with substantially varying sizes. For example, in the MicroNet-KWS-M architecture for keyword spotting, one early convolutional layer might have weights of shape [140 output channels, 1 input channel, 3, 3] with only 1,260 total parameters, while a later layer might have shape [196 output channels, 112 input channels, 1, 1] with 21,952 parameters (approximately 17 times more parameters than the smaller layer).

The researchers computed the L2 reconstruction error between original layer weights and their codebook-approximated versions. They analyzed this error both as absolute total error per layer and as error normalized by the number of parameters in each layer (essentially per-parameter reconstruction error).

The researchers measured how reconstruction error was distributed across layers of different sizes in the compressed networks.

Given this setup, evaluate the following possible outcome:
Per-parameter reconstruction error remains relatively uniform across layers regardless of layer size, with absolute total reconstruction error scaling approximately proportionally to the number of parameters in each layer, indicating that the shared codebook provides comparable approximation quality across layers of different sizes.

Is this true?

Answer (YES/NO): NO